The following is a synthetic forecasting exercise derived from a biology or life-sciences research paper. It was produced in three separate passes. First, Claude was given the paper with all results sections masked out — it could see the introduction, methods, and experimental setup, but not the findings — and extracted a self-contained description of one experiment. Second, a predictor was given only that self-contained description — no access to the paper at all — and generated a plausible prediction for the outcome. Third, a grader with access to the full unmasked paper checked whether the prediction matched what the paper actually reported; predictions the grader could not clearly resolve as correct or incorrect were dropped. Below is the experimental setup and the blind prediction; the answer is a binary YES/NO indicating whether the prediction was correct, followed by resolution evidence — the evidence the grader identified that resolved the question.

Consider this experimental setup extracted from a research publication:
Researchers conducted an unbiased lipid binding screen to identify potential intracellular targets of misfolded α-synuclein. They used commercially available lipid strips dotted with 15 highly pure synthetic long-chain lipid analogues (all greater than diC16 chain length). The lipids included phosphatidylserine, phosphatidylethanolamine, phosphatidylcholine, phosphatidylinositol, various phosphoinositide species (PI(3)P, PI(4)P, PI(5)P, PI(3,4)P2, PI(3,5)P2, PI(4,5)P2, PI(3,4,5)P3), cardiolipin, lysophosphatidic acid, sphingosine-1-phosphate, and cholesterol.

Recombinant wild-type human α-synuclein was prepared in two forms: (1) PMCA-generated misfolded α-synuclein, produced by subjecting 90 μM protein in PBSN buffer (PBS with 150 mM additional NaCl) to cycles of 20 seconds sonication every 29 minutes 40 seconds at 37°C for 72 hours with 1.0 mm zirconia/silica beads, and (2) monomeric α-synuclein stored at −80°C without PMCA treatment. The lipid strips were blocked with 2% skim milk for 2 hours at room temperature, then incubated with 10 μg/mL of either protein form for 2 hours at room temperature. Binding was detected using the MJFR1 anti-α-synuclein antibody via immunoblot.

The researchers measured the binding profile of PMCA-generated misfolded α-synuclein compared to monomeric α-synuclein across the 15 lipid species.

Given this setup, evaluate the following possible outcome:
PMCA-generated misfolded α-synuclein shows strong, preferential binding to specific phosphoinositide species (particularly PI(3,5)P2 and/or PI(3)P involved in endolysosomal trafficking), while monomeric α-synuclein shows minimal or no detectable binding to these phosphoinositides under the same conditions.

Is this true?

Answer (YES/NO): NO